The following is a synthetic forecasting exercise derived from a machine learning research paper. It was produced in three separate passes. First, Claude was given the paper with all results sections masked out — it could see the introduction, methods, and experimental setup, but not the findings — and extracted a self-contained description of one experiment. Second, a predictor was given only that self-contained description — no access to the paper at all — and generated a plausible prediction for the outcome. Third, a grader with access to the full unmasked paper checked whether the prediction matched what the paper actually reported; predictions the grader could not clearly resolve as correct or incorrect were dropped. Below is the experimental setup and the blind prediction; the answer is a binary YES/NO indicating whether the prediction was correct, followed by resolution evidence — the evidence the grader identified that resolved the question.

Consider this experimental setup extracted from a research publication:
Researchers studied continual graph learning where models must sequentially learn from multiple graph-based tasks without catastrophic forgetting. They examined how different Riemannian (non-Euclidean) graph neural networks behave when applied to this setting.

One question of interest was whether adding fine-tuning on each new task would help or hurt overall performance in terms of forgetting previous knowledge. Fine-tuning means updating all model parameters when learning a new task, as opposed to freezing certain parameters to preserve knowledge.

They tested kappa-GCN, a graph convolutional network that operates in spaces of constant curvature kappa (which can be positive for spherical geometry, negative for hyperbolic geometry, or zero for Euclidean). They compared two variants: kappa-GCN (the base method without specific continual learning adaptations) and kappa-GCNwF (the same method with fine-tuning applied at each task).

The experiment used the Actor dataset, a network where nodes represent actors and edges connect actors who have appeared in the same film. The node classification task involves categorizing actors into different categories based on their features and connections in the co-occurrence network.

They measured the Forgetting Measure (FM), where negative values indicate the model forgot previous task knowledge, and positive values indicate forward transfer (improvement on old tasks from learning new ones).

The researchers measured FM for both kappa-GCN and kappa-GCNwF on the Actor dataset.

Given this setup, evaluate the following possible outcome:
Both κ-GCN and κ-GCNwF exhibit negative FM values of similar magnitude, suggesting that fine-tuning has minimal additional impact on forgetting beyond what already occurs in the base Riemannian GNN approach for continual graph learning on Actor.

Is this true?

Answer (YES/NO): NO